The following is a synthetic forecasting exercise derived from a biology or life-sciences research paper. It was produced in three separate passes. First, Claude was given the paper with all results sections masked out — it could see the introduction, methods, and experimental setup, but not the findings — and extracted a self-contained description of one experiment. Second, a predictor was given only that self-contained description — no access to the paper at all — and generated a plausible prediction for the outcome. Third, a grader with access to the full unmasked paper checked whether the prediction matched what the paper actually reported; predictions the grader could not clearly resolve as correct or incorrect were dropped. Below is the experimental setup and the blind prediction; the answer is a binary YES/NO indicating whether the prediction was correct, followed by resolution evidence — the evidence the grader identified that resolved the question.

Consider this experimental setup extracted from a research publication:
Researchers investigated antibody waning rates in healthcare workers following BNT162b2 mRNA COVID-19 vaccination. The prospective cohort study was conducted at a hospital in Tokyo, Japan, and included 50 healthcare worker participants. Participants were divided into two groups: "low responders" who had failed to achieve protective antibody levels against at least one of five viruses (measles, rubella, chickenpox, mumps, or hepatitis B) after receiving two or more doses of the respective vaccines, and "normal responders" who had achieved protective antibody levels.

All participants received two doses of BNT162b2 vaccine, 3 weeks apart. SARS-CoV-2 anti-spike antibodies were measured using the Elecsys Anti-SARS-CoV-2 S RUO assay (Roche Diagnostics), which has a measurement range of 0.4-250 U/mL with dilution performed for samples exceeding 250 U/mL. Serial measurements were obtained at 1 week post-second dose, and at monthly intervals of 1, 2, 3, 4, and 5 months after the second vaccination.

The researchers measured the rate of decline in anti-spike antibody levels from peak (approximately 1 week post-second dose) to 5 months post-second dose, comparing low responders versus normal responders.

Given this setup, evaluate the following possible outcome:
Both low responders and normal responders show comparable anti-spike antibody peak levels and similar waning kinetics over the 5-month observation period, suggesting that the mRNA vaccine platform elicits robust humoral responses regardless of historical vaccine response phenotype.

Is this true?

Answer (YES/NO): NO